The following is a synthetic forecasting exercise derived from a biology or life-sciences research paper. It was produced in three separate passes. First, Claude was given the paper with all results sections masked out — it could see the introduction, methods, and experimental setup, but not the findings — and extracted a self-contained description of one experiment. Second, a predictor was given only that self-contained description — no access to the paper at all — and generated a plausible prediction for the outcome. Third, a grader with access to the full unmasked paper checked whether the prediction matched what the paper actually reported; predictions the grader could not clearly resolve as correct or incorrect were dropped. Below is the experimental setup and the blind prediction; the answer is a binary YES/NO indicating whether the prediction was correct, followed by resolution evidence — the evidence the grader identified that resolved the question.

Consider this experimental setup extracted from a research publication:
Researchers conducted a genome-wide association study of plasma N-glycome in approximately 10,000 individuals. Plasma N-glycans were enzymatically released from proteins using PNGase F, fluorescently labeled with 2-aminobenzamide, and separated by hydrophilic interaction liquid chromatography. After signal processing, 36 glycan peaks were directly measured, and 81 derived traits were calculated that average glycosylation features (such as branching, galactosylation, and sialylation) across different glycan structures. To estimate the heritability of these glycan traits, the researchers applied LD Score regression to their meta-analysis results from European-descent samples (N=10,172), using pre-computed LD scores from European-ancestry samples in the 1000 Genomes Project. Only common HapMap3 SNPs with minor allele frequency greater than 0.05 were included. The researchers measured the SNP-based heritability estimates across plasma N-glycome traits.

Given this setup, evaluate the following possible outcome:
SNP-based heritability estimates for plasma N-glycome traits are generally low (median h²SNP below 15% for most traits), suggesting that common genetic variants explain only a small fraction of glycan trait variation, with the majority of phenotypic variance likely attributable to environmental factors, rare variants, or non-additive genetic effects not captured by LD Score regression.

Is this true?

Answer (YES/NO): NO